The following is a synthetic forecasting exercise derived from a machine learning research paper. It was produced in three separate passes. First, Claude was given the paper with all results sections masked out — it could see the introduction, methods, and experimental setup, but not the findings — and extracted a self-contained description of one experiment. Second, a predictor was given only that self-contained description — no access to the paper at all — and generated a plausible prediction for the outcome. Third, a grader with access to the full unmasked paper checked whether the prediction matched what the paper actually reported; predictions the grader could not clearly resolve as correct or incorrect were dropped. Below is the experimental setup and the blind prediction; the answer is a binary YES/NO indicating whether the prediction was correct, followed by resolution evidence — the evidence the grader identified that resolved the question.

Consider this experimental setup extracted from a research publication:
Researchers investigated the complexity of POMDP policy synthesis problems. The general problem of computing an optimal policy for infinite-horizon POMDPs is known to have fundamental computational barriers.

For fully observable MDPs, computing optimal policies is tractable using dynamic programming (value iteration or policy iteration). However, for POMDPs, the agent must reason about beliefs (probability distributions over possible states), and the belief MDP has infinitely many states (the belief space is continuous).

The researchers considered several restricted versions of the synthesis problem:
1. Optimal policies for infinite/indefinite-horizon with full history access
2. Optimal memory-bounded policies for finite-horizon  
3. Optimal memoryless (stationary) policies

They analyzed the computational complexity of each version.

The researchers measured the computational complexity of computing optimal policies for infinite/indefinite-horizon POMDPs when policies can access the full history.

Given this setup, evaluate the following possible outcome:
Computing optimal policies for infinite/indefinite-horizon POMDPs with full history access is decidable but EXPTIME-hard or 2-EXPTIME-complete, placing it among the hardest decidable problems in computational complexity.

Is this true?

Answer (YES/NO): NO